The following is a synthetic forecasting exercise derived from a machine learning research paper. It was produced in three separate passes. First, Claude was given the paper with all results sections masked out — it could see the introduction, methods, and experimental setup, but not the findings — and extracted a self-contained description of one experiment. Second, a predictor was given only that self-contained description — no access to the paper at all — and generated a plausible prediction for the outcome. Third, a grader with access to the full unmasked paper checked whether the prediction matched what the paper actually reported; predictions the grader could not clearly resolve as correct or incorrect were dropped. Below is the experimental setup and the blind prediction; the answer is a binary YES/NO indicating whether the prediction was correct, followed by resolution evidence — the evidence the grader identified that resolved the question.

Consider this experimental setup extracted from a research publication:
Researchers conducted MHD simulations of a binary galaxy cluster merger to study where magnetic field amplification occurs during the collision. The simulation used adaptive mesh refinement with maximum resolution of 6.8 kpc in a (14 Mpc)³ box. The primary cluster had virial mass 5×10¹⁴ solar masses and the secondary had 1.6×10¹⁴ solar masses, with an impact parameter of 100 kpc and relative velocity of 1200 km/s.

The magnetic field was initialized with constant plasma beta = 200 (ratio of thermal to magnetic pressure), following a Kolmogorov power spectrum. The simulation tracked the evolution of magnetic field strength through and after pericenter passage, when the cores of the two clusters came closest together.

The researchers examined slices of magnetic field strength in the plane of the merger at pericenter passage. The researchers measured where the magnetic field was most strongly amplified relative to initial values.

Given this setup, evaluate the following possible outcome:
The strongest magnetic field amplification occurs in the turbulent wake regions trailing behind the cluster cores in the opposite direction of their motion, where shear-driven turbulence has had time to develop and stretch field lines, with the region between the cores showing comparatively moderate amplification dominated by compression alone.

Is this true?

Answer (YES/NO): YES